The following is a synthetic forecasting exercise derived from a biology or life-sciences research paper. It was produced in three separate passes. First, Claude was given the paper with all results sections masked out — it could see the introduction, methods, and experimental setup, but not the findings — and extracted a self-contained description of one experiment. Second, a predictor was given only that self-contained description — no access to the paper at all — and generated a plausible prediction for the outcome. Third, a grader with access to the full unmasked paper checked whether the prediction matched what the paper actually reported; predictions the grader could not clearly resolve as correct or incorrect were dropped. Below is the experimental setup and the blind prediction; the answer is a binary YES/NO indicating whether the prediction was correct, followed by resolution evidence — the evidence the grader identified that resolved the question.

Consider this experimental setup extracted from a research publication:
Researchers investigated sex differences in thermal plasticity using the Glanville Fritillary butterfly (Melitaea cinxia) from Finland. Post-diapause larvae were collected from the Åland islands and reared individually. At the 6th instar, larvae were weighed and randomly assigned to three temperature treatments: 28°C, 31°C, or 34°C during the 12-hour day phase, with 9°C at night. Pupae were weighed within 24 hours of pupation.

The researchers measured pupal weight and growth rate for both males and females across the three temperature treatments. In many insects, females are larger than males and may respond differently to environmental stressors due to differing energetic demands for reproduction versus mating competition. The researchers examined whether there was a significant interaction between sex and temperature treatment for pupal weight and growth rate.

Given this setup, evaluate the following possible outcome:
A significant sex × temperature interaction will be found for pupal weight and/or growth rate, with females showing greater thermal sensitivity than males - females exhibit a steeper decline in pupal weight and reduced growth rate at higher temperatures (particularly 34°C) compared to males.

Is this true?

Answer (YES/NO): NO